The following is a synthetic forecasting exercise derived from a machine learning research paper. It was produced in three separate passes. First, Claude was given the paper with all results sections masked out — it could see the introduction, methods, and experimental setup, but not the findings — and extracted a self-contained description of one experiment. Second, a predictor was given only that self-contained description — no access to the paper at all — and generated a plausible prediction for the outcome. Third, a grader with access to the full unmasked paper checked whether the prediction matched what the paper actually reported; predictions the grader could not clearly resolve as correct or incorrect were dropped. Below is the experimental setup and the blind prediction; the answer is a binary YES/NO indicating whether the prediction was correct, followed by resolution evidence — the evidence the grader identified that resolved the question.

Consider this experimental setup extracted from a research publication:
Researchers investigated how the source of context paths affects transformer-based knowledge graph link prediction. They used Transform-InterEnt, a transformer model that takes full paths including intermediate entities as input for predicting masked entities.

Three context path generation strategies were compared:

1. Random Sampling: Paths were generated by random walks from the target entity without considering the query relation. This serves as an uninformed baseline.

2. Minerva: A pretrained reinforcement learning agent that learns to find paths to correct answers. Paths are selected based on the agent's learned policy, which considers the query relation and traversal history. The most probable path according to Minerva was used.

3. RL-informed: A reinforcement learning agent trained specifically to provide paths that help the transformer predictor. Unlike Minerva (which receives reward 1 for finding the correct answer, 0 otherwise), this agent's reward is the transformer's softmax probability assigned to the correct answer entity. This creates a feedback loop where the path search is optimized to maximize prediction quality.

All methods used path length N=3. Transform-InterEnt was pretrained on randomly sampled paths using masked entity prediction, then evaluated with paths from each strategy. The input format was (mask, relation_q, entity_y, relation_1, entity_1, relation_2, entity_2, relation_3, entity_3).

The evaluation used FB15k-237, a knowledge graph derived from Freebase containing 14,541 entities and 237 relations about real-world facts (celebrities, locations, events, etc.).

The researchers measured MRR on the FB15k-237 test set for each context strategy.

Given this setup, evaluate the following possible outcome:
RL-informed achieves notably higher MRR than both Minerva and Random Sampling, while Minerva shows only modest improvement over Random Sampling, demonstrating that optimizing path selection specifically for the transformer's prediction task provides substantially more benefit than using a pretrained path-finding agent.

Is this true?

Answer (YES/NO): NO